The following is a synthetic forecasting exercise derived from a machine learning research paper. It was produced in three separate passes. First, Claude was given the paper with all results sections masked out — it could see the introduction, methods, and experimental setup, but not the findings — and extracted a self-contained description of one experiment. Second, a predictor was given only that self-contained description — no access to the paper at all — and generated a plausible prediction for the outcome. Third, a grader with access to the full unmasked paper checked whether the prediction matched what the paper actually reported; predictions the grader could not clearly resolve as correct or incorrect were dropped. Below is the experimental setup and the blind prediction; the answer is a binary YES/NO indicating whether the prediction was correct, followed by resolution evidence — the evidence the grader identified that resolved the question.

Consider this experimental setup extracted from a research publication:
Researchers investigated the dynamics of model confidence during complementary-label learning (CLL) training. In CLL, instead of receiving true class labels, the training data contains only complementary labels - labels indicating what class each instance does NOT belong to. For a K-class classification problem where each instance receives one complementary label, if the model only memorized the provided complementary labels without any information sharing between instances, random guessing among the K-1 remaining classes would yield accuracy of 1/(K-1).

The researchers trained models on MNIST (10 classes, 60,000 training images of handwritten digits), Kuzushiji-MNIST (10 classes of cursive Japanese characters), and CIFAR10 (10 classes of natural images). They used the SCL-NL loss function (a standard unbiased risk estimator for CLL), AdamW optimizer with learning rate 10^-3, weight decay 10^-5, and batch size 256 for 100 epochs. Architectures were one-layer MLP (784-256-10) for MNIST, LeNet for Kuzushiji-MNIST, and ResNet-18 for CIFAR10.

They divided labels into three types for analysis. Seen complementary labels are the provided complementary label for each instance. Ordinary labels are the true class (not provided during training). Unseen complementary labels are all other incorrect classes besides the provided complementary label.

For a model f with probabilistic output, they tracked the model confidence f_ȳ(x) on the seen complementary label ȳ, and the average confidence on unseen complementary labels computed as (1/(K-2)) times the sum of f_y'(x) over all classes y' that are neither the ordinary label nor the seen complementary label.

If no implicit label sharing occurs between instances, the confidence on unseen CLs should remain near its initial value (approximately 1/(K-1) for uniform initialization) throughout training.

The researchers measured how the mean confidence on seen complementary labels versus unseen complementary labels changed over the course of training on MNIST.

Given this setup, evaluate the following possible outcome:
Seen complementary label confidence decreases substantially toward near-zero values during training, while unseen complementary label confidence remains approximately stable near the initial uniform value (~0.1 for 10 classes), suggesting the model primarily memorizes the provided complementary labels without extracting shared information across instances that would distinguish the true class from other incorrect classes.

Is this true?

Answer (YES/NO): NO